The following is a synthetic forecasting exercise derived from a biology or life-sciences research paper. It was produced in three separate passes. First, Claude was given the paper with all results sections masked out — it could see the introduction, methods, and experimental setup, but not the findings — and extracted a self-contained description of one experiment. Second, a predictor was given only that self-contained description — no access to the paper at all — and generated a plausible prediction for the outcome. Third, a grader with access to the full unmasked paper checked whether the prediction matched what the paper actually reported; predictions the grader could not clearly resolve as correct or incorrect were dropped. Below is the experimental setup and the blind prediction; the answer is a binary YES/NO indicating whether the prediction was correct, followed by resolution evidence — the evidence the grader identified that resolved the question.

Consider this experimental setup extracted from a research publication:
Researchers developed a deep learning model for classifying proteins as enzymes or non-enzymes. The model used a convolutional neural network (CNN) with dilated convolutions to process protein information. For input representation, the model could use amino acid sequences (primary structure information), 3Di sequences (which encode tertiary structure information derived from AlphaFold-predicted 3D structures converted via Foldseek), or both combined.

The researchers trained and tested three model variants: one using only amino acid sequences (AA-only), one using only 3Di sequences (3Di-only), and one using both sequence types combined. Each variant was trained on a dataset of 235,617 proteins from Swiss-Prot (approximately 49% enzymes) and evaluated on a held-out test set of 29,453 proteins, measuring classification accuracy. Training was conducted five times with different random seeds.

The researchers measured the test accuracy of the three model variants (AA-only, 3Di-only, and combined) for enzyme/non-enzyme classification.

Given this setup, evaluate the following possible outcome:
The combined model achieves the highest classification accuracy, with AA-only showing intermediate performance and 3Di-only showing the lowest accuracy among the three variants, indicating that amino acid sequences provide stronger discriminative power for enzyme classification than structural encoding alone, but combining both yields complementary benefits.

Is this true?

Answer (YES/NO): NO